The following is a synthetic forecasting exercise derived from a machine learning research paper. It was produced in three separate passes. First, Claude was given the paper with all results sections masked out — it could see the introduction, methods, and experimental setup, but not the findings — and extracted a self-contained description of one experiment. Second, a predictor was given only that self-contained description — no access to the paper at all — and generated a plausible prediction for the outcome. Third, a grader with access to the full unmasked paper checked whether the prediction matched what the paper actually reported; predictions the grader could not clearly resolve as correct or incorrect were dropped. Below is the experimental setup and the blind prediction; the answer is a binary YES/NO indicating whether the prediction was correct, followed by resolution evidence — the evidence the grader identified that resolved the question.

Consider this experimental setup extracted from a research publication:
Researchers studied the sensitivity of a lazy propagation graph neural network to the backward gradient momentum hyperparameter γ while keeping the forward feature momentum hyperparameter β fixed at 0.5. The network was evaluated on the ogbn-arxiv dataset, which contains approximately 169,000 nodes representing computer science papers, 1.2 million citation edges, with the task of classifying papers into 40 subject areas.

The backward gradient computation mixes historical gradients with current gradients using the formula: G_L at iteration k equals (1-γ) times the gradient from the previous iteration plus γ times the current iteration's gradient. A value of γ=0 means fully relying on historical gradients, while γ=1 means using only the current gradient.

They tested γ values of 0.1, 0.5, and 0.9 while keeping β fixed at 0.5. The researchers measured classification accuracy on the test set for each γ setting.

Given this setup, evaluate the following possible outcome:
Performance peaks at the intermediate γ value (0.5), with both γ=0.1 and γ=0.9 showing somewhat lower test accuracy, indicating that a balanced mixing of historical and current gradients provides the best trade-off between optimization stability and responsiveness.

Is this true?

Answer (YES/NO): YES